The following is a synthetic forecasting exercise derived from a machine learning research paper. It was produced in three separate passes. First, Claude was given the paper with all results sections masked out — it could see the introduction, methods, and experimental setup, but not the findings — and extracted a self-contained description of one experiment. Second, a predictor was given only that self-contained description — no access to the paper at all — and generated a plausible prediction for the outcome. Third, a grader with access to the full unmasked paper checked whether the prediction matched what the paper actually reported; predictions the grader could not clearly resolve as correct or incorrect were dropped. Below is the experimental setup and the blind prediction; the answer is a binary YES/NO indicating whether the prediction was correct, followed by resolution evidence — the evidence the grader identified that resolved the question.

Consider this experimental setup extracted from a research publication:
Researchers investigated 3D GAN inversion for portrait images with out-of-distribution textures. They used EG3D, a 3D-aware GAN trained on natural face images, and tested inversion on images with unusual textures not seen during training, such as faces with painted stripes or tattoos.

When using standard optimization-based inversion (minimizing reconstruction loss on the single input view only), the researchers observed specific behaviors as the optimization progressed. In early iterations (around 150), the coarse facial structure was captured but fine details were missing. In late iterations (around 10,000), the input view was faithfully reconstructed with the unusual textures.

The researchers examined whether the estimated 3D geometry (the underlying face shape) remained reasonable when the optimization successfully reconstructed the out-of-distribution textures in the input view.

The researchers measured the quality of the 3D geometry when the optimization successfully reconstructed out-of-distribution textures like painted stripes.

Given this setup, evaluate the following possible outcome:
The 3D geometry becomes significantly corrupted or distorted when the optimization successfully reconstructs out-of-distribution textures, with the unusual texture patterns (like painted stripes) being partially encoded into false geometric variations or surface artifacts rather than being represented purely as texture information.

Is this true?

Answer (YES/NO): YES